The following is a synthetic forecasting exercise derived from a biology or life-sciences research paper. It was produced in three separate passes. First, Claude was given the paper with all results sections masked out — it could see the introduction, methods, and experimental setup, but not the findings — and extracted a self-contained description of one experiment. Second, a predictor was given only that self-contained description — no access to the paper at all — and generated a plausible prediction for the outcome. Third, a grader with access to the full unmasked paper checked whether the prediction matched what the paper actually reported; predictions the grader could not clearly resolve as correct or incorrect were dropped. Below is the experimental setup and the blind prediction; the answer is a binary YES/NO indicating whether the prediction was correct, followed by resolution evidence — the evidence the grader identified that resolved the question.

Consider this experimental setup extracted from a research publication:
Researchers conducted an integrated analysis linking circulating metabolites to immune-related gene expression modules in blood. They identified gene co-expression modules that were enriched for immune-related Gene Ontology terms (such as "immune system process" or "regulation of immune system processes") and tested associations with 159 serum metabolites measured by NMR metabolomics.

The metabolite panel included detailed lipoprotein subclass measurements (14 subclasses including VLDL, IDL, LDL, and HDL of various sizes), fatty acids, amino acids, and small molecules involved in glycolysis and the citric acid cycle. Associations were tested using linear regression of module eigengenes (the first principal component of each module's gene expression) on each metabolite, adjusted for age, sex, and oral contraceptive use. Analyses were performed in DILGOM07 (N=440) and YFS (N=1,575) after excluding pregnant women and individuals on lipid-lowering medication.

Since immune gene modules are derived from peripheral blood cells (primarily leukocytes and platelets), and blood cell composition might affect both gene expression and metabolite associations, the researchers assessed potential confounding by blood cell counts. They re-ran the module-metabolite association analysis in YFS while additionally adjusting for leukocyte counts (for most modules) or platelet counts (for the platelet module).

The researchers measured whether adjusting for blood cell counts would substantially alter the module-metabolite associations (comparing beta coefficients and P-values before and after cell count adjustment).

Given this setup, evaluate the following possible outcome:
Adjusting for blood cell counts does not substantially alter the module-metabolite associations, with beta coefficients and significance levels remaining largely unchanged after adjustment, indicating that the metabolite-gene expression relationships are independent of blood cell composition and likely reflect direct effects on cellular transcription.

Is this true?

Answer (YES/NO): NO